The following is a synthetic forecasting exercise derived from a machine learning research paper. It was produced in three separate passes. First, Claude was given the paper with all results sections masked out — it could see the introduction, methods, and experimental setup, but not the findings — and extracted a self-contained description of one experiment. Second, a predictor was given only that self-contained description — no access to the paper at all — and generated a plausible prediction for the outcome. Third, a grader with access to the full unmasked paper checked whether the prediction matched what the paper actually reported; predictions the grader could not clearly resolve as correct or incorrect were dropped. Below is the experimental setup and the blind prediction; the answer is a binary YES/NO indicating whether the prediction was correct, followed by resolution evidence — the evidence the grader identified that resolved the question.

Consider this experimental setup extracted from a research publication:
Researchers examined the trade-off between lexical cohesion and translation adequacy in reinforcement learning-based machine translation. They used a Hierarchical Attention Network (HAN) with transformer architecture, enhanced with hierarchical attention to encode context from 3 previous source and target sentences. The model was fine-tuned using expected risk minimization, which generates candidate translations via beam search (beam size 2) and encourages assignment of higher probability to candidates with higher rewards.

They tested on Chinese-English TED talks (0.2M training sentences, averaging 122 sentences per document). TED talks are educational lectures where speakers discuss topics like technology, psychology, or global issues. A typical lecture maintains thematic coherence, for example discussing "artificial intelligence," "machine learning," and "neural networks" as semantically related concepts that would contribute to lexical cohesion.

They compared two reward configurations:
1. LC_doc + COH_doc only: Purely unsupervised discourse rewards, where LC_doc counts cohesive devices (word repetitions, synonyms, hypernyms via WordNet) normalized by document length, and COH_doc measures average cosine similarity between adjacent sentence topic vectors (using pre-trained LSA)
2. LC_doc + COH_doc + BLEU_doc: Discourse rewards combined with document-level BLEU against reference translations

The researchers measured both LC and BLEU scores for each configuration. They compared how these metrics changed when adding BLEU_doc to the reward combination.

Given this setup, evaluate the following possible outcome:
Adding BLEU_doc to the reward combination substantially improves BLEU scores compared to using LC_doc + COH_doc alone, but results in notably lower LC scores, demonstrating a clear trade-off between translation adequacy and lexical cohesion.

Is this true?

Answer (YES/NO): YES